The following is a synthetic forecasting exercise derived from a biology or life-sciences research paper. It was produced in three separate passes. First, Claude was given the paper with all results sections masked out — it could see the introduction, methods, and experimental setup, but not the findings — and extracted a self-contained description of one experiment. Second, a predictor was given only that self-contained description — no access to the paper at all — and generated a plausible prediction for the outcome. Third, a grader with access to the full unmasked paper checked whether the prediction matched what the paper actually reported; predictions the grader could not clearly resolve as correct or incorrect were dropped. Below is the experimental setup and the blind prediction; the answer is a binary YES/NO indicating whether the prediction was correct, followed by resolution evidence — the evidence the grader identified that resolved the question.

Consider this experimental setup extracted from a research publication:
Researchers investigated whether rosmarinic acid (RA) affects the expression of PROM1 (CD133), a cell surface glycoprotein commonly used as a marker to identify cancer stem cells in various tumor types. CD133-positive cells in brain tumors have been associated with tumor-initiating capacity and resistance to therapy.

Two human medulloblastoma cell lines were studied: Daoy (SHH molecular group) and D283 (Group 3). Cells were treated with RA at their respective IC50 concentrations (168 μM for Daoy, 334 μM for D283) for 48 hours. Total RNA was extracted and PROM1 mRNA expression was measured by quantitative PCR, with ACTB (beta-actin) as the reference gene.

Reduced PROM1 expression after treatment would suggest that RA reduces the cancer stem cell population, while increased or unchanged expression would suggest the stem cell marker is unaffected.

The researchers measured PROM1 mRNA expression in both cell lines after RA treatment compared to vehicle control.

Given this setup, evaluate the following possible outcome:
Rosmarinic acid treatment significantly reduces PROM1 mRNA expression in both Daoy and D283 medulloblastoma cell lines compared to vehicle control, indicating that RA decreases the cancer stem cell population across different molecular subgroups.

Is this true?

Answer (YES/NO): YES